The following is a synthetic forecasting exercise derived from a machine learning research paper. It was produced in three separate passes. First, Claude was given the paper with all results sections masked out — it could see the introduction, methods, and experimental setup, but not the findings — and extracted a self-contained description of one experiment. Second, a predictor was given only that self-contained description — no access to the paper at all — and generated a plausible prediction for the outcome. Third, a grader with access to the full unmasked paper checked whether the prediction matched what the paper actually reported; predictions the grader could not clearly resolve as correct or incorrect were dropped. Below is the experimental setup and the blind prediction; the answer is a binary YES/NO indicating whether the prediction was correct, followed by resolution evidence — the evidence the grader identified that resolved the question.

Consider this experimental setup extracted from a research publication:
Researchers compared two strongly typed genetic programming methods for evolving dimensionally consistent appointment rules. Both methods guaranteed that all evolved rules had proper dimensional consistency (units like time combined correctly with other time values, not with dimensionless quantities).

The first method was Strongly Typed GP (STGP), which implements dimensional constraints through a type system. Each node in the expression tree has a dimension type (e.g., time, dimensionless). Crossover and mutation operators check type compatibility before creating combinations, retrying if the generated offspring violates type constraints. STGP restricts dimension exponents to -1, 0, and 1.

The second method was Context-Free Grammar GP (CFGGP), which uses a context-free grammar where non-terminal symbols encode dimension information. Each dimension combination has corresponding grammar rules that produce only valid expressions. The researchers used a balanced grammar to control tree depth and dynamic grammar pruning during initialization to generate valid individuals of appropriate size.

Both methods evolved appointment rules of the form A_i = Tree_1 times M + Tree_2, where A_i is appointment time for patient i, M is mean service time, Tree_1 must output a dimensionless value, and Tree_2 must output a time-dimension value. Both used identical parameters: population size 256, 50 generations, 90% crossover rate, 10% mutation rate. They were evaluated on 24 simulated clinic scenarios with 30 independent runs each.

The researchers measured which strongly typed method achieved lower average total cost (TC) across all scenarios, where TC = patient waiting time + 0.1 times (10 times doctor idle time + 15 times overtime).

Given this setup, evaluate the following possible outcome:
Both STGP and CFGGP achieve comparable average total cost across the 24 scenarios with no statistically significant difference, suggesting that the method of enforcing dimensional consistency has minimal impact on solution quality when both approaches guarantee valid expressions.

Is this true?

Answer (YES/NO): NO